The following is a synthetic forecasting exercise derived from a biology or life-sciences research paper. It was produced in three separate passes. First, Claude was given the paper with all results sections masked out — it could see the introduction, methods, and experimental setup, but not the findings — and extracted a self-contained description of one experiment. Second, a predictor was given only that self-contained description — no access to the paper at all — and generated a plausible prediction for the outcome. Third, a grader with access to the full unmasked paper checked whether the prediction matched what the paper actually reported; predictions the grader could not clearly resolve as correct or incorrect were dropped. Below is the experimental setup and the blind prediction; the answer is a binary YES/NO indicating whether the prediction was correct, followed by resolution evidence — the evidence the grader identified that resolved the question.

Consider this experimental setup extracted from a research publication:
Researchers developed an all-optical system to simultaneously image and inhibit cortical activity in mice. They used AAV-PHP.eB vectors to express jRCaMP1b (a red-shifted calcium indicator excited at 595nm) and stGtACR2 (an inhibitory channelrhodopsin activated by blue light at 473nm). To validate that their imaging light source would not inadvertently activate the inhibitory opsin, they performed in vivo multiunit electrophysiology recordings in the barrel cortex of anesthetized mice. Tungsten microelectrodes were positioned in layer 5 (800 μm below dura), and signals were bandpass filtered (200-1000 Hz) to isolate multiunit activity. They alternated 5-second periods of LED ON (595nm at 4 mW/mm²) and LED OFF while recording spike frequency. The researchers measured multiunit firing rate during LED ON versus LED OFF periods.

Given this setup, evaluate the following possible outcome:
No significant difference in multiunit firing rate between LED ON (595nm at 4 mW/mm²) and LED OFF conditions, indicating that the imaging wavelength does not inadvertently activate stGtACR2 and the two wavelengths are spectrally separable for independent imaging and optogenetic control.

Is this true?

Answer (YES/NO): YES